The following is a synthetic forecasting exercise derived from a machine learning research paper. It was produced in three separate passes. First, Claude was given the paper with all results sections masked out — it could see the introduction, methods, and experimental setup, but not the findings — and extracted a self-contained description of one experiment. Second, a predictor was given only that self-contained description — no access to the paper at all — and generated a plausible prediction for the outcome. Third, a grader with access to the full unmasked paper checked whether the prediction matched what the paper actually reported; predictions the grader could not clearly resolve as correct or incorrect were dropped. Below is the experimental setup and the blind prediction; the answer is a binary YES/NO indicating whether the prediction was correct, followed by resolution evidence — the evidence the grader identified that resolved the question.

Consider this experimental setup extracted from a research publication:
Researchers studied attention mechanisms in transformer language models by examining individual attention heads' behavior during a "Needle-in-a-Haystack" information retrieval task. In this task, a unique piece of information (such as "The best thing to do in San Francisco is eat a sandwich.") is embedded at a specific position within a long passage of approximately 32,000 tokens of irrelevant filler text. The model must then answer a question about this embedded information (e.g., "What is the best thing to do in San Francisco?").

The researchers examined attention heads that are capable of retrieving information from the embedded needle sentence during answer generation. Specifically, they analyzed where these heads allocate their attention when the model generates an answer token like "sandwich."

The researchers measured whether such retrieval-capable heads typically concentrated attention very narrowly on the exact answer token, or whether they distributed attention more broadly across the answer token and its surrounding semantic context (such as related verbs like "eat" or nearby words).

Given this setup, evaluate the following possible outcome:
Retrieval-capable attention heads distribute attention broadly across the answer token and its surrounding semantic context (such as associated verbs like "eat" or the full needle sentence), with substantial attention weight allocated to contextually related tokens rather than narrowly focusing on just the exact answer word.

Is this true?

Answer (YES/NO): YES